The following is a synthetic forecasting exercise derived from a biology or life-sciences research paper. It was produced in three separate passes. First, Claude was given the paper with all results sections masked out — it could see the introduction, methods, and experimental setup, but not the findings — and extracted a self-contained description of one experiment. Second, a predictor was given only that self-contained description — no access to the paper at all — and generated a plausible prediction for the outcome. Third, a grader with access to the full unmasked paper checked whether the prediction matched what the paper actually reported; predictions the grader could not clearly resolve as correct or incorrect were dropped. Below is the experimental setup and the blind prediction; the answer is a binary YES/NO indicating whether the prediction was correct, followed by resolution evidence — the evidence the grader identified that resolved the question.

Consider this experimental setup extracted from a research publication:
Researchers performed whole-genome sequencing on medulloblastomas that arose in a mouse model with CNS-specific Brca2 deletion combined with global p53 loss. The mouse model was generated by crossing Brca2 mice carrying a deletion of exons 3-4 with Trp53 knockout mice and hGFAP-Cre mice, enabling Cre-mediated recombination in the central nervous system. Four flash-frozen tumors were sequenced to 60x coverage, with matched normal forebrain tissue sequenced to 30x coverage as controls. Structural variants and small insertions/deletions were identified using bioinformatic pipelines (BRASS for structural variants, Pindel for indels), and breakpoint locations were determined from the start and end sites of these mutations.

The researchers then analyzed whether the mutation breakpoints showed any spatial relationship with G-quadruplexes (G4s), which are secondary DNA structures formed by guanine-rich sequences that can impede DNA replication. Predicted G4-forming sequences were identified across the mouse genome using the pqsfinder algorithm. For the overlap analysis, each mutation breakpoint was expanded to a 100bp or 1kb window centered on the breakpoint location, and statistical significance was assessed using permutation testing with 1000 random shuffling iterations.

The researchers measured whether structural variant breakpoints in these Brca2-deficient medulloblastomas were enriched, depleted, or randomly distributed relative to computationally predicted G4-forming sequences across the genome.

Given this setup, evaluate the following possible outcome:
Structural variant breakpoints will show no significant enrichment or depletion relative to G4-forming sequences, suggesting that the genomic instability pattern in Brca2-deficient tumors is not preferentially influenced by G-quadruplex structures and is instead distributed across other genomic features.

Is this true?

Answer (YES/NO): NO